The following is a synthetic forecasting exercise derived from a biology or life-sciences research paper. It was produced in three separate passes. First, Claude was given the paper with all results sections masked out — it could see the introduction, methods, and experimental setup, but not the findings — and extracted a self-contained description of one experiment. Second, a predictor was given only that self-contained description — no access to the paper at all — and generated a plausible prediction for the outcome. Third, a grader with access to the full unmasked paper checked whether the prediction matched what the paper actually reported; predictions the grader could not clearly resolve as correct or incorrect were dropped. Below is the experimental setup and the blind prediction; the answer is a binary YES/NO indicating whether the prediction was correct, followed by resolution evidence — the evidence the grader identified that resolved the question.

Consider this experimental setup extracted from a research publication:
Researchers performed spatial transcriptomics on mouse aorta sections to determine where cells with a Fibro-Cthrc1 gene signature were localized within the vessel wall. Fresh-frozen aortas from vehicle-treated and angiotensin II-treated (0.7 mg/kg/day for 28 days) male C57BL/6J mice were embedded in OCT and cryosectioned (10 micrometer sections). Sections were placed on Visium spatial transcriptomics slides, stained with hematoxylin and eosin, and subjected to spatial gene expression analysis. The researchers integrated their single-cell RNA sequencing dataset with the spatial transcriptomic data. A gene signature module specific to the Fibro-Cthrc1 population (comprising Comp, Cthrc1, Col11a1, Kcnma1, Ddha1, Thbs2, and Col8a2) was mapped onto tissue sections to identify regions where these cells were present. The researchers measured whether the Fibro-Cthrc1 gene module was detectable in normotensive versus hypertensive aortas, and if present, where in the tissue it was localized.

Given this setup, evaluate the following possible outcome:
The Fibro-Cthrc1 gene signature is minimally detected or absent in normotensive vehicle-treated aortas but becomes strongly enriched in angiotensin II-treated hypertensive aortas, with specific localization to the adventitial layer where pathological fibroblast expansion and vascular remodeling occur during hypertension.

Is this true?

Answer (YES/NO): YES